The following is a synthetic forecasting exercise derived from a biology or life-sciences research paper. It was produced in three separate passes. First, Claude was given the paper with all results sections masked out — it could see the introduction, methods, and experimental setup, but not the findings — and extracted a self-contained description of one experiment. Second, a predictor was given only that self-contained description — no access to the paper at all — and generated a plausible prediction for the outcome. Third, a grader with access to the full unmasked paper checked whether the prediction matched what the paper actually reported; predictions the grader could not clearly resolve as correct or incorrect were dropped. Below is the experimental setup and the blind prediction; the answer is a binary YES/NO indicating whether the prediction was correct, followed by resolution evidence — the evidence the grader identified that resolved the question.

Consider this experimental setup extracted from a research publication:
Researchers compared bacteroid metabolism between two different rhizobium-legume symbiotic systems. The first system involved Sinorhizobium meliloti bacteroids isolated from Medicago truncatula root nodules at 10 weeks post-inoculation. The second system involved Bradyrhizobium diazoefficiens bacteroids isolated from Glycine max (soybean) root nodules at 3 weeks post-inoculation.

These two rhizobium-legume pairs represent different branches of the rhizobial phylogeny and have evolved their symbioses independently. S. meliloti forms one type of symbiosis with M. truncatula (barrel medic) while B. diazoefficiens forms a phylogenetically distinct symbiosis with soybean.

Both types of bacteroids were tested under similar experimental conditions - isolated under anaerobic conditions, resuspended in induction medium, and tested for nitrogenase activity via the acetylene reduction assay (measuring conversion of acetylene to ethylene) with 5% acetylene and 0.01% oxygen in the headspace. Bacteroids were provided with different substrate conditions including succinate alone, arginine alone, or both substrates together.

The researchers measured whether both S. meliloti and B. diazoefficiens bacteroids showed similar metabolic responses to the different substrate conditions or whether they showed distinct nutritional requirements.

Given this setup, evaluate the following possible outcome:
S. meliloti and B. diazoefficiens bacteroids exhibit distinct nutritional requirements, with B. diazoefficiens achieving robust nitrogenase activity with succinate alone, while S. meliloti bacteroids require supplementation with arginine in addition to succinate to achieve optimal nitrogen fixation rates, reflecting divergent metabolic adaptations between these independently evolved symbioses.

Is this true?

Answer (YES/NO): NO